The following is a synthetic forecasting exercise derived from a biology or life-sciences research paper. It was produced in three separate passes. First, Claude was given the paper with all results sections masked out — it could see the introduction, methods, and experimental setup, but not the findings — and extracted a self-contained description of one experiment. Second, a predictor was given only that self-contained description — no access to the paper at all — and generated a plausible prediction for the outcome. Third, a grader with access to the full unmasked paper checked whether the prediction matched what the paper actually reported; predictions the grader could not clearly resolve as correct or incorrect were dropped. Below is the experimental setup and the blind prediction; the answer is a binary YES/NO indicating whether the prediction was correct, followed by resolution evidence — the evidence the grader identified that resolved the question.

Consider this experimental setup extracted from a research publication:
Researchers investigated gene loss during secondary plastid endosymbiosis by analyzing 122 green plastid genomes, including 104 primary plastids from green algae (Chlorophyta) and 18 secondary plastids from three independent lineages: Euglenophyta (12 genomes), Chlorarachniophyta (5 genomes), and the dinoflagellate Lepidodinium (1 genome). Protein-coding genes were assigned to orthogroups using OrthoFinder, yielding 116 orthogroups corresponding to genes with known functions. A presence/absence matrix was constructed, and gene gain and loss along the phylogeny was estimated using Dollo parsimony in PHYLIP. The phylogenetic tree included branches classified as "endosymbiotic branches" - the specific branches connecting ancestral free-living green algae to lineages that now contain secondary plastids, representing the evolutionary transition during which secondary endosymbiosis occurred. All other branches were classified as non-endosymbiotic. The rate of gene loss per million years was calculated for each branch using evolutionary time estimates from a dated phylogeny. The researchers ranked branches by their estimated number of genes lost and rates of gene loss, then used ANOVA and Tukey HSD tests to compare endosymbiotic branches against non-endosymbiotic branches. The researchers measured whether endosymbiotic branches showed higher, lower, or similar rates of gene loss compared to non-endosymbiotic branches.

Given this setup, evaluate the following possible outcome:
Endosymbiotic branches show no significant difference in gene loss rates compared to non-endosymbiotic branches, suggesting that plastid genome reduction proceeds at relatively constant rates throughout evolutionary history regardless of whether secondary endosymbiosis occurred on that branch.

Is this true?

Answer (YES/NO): YES